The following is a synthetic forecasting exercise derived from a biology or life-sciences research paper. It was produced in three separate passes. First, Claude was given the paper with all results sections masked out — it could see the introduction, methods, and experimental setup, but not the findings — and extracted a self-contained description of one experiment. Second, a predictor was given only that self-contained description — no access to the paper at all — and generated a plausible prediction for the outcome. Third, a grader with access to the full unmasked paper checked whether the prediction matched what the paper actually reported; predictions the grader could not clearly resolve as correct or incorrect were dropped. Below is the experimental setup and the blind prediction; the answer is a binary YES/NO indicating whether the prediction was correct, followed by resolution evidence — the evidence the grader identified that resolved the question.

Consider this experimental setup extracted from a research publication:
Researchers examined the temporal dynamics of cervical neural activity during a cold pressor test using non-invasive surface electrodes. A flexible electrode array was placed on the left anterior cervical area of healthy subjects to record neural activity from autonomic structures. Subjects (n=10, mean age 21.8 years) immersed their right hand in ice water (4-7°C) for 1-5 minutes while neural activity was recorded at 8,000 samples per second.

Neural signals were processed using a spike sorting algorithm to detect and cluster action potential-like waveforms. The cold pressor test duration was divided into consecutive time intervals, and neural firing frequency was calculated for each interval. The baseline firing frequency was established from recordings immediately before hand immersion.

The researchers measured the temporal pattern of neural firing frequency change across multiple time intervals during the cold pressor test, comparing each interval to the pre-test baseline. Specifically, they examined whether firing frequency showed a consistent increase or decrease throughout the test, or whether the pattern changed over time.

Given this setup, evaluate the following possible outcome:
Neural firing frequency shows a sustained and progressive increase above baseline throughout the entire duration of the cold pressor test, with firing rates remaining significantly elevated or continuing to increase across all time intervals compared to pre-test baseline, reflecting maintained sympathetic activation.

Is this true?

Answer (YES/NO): NO